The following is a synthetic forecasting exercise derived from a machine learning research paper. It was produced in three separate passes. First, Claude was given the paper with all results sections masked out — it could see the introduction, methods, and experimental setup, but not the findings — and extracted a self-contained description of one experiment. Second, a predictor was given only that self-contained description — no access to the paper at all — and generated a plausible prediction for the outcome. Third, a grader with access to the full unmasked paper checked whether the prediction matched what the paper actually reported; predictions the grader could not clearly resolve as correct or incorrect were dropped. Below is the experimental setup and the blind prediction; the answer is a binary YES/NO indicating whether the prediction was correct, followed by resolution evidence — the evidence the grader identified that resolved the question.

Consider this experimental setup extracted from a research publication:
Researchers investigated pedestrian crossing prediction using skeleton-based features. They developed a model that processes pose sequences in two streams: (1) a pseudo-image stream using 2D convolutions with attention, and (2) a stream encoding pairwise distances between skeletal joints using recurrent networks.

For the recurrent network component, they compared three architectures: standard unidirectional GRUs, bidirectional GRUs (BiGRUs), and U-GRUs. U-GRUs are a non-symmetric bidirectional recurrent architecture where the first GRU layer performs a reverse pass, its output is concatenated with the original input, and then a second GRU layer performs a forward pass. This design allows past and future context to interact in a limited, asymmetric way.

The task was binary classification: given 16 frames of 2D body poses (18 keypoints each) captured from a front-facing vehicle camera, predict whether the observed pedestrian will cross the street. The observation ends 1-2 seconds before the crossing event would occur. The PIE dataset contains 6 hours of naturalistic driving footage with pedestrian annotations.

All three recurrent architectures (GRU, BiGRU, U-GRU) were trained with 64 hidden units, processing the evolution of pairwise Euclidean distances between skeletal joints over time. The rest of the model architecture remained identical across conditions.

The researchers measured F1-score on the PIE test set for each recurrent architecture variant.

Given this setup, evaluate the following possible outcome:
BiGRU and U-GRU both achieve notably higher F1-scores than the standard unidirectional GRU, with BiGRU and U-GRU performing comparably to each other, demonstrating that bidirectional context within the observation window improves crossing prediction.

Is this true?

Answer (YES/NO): NO